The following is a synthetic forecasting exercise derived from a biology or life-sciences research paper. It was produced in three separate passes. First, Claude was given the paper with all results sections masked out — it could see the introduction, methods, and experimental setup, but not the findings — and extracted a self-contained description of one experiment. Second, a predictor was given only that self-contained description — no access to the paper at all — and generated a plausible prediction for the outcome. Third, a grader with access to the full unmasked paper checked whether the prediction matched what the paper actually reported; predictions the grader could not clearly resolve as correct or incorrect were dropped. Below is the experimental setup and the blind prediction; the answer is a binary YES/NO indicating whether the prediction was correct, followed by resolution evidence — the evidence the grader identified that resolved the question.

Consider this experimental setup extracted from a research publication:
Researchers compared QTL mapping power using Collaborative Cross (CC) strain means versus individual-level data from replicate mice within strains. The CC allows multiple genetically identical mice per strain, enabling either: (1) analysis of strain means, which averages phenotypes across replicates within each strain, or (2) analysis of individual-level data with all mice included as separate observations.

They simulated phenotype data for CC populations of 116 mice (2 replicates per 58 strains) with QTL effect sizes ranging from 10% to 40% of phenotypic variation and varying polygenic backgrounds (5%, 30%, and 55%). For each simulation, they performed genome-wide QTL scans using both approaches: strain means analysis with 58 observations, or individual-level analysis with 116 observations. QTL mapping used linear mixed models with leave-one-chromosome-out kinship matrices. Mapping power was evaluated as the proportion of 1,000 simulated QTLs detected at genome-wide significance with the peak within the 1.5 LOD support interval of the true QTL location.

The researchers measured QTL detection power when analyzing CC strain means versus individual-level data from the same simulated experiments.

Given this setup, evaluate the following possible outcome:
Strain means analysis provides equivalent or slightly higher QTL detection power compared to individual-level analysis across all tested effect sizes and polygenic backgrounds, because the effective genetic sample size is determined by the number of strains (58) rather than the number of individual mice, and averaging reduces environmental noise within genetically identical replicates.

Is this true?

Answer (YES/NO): NO